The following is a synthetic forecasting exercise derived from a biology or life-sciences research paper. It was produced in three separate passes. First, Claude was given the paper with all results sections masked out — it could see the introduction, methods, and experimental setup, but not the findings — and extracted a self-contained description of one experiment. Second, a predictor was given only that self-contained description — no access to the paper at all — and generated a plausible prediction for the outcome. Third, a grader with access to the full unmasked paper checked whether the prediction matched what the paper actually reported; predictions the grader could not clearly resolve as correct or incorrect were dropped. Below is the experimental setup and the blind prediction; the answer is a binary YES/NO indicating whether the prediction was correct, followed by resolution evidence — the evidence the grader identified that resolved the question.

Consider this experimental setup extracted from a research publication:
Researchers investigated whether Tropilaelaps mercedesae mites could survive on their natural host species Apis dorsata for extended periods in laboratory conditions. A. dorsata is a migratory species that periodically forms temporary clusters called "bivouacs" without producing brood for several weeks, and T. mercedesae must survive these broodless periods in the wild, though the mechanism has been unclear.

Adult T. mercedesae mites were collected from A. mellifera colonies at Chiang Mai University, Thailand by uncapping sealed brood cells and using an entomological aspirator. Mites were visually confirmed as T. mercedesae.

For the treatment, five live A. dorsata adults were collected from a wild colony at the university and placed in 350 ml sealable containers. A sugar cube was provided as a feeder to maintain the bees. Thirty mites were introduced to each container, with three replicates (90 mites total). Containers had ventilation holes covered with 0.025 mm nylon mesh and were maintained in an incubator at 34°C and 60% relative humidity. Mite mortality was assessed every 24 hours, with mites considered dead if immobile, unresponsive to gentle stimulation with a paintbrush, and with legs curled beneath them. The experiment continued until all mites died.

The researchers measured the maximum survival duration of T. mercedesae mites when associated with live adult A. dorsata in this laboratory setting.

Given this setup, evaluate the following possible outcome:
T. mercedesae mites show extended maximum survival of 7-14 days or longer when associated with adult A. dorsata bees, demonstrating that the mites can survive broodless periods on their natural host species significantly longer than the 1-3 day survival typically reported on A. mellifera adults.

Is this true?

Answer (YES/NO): NO